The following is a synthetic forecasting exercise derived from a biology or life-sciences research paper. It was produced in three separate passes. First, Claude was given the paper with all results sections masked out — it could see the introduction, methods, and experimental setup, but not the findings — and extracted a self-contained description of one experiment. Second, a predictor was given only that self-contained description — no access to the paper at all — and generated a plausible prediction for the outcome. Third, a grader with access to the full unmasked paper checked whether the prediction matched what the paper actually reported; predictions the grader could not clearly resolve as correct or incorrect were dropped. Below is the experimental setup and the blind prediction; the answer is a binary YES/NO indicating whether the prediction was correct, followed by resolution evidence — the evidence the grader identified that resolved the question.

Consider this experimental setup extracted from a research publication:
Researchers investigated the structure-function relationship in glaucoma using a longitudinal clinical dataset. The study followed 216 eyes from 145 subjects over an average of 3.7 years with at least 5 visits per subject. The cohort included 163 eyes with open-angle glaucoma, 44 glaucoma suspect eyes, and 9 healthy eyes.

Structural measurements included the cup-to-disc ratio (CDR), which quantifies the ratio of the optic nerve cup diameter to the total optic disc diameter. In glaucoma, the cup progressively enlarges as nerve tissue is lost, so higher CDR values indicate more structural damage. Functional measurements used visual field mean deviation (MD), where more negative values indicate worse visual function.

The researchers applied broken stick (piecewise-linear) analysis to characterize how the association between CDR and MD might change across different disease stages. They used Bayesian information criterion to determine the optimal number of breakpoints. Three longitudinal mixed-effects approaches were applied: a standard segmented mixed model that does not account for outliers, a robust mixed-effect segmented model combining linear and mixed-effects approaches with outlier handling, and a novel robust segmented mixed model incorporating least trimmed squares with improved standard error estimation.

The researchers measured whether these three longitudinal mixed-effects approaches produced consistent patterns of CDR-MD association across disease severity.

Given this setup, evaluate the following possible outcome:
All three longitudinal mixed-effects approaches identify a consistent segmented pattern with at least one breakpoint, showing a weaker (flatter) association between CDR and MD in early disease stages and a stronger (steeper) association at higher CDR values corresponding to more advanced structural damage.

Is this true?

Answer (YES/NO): NO